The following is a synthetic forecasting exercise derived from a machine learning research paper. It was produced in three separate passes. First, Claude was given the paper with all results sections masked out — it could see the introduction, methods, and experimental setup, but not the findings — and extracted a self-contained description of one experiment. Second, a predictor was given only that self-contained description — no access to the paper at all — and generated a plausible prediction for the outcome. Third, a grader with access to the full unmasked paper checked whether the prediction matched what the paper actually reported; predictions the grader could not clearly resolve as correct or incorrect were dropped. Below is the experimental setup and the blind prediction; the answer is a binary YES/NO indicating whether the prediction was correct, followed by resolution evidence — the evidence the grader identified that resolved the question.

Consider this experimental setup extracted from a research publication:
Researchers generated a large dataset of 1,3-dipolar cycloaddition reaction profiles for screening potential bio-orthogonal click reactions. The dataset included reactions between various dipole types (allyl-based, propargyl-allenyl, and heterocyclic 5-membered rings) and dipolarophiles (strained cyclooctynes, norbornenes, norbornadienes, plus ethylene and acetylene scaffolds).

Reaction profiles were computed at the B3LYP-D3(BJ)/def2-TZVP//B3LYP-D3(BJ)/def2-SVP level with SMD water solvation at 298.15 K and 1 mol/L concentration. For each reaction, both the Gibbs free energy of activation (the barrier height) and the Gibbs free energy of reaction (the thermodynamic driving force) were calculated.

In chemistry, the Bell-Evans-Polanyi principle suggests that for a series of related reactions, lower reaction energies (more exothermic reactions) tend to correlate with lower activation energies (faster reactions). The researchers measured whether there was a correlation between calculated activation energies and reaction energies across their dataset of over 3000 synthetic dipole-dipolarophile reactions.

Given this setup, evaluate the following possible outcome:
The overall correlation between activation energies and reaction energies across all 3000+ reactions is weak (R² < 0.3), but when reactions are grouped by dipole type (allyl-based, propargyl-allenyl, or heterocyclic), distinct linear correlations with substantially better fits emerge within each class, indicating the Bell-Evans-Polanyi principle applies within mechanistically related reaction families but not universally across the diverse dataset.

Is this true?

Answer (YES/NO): NO